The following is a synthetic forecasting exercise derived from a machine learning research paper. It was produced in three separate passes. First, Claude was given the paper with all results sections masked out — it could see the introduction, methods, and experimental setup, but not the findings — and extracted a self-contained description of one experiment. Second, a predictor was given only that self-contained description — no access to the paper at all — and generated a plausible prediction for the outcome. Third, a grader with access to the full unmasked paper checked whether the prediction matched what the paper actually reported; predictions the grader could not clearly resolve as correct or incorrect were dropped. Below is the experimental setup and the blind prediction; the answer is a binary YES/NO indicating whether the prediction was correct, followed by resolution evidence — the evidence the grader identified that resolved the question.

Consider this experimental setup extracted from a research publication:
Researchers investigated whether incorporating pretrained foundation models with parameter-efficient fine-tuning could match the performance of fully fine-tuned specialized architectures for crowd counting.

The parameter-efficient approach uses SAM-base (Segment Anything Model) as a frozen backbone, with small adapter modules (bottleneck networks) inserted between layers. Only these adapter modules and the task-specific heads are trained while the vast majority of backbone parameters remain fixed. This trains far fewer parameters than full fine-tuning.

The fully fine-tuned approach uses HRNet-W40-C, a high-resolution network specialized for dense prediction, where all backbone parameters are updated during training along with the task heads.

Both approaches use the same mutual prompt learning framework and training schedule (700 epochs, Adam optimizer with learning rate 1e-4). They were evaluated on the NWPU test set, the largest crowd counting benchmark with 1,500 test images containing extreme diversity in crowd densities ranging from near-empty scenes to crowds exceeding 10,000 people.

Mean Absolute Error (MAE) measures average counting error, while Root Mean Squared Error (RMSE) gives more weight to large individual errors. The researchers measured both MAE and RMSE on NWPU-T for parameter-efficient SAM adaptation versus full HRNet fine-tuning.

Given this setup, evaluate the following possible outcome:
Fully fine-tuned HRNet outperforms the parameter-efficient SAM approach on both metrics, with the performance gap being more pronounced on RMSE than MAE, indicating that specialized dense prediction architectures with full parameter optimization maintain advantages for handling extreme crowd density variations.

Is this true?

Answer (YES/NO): NO